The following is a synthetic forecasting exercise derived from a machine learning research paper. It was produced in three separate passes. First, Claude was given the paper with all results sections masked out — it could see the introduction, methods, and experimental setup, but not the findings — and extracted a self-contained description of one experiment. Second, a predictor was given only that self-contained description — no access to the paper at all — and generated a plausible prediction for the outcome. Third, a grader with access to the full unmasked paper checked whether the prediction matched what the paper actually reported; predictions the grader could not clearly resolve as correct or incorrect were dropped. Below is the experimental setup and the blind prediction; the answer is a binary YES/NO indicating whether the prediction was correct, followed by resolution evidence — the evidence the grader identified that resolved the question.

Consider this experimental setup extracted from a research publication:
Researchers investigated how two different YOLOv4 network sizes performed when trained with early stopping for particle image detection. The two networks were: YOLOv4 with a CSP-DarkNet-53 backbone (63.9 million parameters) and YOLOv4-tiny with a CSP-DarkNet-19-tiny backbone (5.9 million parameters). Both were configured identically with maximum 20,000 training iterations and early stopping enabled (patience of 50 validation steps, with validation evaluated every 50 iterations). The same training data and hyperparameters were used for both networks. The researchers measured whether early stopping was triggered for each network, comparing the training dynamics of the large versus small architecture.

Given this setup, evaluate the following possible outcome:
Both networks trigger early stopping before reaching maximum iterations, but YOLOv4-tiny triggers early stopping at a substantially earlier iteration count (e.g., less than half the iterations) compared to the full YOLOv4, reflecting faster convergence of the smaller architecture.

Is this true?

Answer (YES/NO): NO